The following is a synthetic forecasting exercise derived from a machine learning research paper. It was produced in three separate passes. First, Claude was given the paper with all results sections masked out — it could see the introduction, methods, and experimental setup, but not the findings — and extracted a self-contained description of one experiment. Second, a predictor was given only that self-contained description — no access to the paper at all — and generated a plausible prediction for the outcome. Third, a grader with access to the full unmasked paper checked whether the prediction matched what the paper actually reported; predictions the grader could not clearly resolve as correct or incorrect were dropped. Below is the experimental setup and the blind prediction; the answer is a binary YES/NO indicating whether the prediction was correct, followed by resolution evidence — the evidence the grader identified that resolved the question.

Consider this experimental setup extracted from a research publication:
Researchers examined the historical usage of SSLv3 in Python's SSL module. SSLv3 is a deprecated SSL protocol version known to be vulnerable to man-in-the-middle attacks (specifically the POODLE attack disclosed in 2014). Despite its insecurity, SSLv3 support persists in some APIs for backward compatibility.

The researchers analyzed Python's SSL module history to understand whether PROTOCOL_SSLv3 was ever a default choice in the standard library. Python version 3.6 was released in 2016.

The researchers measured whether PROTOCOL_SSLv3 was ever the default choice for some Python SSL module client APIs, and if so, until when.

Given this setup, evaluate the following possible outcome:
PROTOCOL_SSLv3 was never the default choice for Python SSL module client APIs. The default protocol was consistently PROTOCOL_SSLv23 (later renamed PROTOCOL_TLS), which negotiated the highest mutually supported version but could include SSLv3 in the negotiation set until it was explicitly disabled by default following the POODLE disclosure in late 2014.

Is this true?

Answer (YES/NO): NO